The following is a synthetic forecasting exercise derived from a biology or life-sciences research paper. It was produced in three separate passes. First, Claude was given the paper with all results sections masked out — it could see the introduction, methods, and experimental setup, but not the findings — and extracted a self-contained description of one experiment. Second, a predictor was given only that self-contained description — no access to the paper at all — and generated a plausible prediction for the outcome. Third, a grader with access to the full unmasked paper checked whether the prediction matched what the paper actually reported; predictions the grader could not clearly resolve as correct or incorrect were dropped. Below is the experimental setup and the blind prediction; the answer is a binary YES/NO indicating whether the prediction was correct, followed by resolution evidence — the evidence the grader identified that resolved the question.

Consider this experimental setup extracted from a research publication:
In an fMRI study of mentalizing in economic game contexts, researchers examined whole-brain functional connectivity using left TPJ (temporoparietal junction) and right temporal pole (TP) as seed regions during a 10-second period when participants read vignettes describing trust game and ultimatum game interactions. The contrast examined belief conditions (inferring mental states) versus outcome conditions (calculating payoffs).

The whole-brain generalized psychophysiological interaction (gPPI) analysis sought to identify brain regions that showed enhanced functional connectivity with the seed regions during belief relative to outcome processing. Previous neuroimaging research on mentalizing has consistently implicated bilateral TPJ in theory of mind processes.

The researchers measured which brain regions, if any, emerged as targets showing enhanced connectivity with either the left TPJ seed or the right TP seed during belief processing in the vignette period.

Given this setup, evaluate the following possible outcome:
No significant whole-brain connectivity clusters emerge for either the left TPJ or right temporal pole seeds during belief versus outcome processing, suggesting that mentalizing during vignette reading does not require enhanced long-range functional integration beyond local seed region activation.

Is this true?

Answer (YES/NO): NO